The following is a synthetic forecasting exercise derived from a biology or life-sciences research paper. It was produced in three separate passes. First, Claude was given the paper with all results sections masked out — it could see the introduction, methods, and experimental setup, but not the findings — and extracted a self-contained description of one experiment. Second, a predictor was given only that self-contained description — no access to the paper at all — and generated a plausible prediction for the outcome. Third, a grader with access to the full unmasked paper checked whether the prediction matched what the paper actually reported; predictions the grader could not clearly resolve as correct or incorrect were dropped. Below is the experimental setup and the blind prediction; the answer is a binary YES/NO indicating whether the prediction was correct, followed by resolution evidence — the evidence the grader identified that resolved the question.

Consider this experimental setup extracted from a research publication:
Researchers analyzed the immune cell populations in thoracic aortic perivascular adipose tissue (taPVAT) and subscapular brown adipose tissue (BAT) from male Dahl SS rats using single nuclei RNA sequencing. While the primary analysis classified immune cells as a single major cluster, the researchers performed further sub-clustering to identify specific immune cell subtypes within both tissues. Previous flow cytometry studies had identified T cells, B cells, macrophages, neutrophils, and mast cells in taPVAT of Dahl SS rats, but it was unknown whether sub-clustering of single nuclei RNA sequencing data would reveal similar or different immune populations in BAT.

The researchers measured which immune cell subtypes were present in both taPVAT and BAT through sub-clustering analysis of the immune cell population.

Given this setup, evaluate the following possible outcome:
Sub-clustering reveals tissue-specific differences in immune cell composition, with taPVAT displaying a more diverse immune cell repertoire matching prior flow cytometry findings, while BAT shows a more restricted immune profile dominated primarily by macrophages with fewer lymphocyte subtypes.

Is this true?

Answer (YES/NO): NO